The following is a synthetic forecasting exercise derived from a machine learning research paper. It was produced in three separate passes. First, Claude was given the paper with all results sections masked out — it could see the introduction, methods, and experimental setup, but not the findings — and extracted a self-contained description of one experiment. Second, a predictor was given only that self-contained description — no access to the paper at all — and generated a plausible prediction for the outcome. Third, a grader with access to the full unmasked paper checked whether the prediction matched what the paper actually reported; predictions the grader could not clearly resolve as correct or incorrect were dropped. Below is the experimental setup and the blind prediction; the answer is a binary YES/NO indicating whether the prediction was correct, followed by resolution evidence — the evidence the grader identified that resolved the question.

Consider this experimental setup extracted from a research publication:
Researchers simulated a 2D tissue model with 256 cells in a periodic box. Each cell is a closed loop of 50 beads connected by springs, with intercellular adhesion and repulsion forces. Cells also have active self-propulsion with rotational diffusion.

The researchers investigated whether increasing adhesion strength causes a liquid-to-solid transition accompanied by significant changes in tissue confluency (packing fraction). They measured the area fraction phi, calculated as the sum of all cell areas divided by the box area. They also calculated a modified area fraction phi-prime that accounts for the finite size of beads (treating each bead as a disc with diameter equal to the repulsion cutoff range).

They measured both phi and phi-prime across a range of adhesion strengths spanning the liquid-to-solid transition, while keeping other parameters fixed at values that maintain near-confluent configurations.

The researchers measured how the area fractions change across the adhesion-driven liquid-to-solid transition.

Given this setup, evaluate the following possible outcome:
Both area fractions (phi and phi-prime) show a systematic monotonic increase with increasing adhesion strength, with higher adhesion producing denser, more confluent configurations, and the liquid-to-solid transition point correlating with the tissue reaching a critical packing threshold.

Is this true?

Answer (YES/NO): NO